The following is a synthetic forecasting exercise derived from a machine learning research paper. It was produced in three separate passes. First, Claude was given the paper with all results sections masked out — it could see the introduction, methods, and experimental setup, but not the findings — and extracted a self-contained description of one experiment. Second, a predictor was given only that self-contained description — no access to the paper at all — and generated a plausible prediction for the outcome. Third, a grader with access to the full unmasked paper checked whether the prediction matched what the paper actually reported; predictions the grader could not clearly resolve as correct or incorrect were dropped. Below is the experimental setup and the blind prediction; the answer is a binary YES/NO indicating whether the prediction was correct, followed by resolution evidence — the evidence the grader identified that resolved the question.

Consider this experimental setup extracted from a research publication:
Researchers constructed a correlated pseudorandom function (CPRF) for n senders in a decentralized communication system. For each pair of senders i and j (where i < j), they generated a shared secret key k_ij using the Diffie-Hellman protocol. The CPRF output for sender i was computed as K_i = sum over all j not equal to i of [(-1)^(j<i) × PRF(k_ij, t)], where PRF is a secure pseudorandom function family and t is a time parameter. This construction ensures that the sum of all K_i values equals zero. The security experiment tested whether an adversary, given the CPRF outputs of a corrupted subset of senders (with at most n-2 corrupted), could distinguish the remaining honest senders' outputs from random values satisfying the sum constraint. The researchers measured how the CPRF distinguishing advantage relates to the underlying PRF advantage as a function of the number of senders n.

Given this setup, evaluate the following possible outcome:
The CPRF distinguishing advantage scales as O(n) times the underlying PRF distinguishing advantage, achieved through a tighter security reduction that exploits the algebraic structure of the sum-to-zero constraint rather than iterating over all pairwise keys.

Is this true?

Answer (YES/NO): NO